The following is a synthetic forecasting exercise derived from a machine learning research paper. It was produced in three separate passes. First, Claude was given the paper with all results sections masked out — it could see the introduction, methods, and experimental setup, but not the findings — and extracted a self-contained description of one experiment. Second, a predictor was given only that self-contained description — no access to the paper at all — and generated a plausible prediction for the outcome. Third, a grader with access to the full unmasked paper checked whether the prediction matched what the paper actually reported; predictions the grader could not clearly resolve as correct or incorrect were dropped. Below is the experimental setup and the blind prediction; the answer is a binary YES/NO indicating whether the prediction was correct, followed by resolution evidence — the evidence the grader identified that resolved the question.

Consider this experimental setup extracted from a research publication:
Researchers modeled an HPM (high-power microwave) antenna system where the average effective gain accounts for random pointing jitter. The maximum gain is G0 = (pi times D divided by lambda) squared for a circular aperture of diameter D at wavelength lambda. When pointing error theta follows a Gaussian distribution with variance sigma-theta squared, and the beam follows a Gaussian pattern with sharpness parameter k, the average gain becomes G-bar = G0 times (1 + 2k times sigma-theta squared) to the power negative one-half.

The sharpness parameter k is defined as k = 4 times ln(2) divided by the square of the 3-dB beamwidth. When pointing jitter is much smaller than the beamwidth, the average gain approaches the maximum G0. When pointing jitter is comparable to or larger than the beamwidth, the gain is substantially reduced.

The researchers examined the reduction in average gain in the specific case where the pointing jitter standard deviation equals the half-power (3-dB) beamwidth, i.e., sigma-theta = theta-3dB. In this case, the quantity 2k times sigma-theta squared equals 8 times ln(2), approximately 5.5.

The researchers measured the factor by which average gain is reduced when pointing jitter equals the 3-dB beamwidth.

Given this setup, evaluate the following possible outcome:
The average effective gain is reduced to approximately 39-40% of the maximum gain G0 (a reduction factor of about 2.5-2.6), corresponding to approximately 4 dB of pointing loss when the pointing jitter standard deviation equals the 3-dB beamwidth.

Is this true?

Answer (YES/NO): YES